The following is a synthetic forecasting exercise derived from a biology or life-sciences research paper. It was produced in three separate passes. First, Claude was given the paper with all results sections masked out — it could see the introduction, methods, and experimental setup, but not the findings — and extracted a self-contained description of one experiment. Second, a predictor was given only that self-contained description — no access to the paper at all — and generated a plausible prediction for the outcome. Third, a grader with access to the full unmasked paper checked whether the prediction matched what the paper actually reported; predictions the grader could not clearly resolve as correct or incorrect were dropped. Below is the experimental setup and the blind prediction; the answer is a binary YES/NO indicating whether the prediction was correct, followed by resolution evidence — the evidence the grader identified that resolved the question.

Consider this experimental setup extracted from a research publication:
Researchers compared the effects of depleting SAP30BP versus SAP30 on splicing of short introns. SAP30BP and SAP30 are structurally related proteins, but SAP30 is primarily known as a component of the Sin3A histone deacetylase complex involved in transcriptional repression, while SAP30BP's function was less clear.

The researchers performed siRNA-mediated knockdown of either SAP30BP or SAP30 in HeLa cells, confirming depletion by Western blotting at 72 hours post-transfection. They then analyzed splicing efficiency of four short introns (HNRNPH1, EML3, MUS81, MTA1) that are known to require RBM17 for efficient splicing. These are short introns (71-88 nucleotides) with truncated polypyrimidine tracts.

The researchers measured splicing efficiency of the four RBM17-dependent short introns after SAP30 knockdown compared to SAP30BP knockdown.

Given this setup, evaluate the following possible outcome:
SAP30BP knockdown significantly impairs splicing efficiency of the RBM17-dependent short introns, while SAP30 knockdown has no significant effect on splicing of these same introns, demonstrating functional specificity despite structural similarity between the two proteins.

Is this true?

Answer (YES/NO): YES